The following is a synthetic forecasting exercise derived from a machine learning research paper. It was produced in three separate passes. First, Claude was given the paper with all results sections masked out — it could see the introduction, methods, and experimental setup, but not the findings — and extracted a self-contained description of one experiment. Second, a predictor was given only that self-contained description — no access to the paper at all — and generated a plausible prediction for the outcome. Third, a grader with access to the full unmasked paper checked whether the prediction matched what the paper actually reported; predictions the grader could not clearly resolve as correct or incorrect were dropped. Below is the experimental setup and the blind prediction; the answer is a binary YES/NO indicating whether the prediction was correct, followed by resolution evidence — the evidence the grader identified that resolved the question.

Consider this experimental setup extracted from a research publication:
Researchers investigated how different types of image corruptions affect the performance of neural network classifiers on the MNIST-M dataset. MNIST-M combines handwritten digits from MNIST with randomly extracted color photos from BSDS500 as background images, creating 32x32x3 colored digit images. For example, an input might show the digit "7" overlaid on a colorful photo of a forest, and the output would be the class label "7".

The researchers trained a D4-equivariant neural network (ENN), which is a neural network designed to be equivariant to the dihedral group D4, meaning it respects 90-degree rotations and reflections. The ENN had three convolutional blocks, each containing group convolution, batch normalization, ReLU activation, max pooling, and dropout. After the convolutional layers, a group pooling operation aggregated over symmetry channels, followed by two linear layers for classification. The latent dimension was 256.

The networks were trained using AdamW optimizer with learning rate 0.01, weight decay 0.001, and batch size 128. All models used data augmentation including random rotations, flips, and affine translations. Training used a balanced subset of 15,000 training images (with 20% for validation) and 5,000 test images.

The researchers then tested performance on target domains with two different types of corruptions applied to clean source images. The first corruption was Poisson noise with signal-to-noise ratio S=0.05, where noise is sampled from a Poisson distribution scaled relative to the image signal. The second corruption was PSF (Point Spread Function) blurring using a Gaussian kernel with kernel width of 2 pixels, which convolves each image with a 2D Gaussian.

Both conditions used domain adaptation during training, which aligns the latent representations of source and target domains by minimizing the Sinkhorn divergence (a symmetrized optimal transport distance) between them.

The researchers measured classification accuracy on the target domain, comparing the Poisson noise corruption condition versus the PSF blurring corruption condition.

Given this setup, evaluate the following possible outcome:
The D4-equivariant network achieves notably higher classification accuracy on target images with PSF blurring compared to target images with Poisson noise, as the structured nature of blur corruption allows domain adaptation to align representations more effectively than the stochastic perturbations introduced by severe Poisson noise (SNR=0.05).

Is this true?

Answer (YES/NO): YES